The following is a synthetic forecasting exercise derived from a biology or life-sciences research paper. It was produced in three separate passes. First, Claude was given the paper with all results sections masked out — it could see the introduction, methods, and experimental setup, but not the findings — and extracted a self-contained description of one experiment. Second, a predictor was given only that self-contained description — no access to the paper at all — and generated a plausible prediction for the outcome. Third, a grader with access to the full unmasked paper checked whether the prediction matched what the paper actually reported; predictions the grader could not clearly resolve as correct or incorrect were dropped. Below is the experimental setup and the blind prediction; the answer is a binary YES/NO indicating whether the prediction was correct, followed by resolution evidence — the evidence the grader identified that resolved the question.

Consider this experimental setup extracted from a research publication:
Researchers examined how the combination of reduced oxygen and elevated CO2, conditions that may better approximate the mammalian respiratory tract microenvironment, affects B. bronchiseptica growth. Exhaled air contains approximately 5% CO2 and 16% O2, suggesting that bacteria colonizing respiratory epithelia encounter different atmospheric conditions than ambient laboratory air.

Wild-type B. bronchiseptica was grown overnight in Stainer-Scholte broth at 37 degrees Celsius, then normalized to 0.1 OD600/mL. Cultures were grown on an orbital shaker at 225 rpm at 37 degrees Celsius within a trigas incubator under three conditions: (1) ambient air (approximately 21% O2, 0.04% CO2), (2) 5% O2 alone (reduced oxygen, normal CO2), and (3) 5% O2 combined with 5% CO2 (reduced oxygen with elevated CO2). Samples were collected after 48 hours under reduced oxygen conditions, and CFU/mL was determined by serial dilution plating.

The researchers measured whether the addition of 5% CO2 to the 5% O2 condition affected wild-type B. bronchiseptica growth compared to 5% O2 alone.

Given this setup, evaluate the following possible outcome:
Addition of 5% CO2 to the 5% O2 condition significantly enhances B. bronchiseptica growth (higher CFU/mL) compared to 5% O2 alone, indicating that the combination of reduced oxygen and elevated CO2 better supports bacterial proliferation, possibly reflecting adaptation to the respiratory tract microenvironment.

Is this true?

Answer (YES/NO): NO